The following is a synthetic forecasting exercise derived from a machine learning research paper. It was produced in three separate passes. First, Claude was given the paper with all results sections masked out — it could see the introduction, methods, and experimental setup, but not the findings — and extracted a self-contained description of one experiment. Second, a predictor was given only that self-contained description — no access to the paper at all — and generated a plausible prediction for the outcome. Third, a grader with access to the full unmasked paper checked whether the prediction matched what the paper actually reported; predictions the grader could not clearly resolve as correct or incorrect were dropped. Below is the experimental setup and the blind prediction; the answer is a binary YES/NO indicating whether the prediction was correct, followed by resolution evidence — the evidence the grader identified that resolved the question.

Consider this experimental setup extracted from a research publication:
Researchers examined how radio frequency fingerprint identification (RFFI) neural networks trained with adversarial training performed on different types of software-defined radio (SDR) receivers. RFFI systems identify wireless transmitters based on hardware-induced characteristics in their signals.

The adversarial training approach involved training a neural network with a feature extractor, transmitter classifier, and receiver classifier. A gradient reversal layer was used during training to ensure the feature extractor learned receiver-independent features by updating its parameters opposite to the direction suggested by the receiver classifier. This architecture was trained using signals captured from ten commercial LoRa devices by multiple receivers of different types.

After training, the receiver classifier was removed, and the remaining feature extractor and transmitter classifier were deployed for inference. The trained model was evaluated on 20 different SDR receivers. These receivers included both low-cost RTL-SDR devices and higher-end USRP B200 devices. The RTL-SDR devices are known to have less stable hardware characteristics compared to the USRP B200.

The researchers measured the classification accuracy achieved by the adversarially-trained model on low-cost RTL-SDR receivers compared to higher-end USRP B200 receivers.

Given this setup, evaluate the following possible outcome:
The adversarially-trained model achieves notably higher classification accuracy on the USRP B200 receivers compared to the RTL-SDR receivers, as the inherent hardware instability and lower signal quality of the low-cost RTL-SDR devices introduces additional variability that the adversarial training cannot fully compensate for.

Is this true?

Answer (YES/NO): YES